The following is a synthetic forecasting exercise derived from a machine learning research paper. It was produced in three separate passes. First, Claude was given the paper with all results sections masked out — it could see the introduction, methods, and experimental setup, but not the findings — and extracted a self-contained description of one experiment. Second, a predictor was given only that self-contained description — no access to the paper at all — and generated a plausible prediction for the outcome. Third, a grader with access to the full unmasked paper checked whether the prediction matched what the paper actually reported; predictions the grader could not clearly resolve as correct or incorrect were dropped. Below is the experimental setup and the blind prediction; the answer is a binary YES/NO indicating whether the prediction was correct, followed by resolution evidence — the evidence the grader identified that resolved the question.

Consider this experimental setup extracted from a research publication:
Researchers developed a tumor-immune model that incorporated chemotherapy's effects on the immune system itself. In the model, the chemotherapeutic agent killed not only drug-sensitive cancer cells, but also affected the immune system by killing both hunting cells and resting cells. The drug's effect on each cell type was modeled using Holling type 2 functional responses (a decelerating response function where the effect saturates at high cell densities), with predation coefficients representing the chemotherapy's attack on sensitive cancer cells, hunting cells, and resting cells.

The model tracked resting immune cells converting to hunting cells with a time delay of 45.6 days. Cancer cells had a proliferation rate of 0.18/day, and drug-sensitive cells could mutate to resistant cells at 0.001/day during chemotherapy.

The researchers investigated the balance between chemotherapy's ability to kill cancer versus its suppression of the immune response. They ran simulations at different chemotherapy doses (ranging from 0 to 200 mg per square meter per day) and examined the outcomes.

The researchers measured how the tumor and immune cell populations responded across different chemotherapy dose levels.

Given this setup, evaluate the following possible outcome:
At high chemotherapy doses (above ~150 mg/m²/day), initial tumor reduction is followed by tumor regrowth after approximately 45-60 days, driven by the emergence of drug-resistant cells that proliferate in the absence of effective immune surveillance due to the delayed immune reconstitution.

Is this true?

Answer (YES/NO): NO